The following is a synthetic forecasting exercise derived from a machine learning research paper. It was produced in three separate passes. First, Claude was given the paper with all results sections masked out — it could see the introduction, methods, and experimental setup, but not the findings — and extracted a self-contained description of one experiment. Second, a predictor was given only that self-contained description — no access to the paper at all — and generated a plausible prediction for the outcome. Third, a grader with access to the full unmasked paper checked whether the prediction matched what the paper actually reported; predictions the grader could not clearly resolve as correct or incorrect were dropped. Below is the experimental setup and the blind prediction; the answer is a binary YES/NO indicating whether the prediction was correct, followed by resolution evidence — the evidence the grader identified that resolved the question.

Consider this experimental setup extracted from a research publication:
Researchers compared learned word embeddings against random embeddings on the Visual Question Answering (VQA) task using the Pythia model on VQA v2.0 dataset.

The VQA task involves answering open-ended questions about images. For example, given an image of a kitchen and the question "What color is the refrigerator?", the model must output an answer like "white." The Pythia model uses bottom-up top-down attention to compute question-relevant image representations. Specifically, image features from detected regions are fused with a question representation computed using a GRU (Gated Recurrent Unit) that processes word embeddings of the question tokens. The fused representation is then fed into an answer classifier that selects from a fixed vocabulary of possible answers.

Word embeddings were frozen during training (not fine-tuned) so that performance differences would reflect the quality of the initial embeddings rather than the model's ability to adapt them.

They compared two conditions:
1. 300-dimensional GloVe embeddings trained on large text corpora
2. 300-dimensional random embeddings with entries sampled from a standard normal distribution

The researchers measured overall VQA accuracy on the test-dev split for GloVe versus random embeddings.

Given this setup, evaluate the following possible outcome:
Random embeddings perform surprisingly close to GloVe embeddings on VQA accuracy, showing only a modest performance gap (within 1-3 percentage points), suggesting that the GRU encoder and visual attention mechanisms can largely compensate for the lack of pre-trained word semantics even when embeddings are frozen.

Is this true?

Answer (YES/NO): YES